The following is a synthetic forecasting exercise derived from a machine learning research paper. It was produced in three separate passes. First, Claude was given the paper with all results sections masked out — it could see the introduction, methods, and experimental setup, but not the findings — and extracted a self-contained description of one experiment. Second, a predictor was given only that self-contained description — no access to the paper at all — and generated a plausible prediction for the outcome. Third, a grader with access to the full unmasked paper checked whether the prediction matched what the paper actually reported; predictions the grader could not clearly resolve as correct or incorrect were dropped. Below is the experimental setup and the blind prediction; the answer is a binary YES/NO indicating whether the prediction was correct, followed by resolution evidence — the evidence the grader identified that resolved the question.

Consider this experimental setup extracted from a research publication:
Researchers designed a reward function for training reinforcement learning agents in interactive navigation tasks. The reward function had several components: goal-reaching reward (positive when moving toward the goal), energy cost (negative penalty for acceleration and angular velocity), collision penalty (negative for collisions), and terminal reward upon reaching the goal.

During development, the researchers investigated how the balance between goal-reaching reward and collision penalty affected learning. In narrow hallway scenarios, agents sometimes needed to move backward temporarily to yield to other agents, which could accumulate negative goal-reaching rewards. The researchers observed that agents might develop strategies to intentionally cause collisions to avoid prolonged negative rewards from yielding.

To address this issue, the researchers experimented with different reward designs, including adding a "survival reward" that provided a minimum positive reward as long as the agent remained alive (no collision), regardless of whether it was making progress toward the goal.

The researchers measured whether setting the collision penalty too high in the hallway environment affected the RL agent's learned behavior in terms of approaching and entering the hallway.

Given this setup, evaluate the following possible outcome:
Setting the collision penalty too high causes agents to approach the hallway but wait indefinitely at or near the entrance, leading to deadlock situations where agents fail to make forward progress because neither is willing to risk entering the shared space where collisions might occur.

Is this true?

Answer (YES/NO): NO